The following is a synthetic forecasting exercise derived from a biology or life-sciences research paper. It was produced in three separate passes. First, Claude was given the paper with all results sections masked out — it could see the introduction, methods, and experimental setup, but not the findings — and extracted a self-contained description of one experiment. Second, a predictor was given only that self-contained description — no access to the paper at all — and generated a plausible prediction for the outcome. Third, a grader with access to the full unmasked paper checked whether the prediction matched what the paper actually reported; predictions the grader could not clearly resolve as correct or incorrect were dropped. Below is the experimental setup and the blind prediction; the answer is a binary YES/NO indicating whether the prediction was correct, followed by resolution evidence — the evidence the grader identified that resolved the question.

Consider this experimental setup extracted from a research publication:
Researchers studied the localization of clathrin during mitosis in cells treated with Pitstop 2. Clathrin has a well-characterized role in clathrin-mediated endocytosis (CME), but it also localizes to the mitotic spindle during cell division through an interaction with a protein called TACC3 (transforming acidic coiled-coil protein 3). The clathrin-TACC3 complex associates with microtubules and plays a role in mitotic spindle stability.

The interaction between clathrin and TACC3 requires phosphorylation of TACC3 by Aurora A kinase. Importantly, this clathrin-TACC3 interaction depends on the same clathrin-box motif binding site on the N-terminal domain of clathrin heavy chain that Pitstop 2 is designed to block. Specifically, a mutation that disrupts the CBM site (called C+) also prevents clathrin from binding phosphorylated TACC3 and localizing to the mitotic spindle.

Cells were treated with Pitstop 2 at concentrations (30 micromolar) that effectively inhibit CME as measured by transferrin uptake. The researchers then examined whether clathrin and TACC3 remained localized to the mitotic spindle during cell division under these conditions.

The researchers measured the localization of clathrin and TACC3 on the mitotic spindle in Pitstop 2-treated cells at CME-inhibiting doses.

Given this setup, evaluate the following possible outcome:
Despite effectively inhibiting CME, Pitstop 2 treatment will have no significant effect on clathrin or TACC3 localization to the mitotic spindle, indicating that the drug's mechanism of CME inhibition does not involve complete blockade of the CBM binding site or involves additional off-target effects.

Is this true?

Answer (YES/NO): YES